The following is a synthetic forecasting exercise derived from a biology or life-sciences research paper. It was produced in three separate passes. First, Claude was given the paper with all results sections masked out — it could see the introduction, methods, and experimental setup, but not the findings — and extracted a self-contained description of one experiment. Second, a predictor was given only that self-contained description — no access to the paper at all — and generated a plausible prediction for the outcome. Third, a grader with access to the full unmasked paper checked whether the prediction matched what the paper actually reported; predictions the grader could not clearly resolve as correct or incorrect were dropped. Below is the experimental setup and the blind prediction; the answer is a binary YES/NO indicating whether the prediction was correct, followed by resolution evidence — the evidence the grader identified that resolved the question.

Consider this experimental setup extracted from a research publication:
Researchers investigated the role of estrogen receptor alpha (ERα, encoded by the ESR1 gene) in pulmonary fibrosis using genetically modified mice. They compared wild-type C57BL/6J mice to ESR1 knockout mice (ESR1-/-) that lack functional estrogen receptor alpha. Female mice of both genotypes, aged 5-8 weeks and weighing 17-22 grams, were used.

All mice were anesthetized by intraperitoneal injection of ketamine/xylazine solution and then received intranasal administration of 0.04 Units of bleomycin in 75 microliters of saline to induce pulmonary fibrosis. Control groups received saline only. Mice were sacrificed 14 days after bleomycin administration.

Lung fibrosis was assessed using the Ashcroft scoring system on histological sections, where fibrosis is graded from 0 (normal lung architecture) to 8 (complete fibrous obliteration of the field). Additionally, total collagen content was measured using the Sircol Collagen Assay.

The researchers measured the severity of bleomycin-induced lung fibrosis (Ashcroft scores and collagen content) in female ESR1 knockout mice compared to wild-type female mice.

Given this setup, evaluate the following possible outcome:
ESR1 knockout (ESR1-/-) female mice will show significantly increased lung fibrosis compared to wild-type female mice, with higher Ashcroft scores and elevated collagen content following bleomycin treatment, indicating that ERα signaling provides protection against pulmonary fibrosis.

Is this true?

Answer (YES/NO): NO